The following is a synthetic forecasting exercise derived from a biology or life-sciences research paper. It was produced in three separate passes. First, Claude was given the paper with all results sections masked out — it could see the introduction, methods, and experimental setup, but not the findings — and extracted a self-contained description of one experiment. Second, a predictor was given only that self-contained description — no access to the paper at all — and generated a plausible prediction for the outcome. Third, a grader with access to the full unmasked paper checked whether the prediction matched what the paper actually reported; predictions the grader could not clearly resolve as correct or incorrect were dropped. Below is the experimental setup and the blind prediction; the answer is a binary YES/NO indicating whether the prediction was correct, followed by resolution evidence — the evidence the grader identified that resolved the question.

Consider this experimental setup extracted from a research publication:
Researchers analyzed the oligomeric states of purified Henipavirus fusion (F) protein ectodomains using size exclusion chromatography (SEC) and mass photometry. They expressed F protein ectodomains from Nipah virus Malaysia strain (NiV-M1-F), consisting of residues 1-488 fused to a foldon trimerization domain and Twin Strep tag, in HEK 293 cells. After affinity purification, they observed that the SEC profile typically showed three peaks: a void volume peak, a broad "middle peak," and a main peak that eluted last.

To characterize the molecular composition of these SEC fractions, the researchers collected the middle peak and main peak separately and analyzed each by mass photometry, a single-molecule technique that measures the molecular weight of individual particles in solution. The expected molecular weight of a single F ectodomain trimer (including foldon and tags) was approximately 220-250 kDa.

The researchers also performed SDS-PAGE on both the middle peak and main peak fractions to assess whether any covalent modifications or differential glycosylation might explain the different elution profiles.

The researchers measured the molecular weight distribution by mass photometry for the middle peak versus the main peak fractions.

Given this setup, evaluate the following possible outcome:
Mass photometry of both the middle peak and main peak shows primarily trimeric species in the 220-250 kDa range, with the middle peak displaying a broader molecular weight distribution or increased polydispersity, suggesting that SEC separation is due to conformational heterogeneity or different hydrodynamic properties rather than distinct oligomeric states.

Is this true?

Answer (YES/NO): NO